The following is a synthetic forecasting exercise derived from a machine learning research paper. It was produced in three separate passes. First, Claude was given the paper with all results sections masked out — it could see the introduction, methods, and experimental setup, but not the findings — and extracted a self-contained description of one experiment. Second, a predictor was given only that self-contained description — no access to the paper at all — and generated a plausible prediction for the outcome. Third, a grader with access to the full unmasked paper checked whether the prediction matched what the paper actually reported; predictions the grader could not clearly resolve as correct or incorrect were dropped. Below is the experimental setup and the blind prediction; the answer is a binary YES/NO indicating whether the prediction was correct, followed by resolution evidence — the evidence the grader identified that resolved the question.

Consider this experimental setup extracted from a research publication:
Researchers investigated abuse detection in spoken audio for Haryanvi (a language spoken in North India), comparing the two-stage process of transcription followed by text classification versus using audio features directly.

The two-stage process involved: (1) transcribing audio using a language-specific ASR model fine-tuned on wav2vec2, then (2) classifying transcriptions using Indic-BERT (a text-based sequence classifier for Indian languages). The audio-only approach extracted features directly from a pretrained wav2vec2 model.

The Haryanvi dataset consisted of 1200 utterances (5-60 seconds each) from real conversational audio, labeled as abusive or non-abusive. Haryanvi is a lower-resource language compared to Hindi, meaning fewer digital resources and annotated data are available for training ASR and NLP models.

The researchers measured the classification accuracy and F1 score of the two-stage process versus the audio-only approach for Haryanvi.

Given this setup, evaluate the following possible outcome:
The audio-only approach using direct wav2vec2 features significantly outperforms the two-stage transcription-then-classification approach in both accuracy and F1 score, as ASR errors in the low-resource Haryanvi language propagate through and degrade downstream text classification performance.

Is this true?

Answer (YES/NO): YES